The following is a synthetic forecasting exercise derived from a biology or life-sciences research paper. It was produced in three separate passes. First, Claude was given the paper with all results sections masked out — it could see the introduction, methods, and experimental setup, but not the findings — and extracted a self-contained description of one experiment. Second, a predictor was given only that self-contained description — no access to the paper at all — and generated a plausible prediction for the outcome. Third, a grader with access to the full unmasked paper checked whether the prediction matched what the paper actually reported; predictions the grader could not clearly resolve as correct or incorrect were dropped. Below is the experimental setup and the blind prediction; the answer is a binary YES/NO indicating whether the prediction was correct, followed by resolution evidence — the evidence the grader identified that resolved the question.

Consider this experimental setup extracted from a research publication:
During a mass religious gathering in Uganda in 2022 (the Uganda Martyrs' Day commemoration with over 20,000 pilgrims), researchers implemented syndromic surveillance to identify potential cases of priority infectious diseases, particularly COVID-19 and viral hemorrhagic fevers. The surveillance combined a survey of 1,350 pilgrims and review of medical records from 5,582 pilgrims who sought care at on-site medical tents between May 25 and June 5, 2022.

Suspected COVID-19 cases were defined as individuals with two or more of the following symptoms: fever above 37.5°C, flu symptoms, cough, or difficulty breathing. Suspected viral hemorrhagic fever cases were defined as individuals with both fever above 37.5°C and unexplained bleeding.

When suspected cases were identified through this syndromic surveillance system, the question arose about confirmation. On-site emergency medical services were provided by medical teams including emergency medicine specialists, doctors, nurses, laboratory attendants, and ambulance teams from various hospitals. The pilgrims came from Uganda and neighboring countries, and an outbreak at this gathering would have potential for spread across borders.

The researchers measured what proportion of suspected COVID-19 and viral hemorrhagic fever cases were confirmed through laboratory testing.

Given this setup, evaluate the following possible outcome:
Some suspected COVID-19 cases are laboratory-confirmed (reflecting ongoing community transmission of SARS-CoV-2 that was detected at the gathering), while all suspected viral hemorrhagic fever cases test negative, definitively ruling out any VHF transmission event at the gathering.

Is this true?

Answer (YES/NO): NO